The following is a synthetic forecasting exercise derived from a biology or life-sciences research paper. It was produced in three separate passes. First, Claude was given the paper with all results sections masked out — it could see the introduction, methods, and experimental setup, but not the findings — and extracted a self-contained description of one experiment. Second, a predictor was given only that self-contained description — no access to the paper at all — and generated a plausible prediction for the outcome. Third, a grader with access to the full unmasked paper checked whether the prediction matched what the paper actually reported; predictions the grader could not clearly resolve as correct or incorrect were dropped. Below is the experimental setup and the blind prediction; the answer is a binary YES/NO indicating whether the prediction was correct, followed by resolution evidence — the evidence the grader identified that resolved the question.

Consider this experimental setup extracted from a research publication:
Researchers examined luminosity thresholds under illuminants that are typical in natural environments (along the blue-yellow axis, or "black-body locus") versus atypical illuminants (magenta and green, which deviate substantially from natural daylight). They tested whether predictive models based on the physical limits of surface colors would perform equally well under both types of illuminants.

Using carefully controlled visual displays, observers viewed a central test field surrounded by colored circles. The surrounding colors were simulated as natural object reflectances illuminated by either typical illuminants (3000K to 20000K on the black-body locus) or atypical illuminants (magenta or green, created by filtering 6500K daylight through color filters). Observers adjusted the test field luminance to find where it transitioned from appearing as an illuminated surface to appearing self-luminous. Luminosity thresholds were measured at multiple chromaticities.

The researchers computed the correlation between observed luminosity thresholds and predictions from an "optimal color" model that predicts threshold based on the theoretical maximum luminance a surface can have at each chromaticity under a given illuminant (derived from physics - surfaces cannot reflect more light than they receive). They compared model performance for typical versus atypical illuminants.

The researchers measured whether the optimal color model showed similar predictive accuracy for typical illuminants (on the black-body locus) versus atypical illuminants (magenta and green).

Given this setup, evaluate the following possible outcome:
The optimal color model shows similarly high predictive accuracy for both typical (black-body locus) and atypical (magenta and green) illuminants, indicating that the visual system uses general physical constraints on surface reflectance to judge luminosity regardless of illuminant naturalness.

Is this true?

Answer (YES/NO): NO